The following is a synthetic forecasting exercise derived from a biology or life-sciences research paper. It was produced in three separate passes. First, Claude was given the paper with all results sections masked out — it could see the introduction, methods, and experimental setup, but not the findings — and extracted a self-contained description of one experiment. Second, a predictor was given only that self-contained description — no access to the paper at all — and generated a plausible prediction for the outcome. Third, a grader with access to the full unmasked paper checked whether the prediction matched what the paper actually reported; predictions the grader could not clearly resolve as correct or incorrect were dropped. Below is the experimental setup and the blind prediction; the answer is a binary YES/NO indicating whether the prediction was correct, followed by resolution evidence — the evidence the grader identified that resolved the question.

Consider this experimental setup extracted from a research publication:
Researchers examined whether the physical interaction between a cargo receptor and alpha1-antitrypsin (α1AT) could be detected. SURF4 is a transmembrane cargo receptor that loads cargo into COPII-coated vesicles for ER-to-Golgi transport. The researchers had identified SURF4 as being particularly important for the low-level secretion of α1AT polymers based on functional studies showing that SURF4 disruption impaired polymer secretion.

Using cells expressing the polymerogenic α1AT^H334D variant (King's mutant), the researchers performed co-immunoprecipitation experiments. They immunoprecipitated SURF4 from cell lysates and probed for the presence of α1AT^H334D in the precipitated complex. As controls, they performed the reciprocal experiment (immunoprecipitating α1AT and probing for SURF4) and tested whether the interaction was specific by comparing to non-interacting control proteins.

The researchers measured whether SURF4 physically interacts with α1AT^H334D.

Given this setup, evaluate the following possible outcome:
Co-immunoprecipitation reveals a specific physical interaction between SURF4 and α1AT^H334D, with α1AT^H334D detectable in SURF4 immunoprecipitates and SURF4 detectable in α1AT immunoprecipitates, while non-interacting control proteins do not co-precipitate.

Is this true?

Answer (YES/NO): NO